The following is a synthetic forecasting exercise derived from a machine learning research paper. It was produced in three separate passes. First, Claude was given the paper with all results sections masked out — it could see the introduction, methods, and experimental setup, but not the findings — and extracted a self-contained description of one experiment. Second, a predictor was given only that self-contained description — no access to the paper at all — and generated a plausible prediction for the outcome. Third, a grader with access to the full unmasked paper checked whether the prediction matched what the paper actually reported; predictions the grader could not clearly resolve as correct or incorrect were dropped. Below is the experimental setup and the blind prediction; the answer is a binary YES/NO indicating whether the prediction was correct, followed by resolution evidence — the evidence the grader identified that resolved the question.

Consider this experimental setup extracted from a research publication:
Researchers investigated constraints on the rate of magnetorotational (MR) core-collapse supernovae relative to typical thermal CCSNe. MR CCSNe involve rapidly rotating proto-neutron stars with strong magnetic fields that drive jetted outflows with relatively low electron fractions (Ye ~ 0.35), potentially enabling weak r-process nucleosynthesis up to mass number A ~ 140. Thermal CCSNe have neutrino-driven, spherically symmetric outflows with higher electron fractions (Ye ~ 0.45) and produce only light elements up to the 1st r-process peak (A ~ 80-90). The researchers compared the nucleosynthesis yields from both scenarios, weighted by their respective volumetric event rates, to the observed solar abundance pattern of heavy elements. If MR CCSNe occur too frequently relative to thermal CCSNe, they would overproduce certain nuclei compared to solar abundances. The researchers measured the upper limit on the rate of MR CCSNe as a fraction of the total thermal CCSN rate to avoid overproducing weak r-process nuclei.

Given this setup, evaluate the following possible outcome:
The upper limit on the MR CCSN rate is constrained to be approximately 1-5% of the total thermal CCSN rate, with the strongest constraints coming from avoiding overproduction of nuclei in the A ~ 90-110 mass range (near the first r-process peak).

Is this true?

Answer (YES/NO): NO